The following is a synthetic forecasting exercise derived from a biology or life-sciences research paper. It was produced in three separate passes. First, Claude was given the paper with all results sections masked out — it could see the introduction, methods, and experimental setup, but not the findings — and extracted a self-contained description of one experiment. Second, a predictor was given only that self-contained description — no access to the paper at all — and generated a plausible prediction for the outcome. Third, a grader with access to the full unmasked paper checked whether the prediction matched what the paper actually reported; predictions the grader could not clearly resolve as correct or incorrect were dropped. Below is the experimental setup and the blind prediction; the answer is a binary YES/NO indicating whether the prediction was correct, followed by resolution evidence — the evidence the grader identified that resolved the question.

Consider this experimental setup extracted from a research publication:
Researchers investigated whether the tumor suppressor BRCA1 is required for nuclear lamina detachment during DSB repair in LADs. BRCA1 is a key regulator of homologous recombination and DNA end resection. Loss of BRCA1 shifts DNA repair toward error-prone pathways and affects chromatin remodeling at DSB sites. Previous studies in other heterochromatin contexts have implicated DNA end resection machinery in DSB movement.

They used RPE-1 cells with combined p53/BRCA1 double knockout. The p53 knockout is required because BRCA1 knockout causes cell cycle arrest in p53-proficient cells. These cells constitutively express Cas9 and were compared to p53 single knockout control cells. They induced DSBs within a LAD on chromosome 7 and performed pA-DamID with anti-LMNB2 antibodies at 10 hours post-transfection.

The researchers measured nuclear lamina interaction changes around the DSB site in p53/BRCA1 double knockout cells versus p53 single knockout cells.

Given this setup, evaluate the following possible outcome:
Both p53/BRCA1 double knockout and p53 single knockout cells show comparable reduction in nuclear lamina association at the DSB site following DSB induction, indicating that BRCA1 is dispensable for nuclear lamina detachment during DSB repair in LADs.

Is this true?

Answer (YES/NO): YES